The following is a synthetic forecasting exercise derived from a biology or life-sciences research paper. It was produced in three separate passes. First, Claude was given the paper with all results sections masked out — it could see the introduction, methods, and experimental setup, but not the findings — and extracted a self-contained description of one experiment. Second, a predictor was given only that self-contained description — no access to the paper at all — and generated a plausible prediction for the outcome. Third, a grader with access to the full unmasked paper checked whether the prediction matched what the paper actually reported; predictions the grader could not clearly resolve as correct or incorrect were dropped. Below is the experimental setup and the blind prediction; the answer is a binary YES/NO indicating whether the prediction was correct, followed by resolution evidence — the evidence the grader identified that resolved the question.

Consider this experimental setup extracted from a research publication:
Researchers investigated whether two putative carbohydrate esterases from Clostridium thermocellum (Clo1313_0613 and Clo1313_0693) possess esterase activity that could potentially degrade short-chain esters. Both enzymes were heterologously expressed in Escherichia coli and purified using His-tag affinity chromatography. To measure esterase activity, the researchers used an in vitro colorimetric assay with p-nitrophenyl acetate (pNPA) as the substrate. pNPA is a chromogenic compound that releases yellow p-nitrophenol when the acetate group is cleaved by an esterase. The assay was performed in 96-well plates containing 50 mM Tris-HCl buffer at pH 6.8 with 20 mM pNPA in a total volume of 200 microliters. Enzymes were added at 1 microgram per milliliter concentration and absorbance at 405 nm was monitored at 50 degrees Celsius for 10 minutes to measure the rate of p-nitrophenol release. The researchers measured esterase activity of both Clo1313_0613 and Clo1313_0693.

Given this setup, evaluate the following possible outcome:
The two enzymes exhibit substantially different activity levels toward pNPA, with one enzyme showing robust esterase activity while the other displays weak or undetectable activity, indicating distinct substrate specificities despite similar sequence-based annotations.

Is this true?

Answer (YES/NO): NO